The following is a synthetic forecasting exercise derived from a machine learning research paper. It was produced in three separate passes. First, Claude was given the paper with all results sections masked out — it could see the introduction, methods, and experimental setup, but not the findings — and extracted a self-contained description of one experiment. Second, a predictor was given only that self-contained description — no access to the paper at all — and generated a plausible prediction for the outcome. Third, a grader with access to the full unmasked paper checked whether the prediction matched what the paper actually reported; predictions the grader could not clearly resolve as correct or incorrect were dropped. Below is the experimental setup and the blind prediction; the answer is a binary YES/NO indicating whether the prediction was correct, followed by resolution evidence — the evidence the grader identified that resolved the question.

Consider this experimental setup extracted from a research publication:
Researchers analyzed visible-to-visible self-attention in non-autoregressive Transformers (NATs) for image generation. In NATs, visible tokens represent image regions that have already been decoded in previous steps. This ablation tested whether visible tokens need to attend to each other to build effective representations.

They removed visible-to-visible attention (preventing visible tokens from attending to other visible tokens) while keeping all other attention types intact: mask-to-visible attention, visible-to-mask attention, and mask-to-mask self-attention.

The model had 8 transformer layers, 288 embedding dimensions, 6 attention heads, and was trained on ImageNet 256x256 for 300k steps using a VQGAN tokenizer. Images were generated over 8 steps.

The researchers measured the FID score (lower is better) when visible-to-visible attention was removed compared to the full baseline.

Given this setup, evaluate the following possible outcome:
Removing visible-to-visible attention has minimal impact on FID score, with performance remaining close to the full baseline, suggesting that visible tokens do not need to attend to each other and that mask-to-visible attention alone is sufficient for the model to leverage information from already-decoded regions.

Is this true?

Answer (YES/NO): NO